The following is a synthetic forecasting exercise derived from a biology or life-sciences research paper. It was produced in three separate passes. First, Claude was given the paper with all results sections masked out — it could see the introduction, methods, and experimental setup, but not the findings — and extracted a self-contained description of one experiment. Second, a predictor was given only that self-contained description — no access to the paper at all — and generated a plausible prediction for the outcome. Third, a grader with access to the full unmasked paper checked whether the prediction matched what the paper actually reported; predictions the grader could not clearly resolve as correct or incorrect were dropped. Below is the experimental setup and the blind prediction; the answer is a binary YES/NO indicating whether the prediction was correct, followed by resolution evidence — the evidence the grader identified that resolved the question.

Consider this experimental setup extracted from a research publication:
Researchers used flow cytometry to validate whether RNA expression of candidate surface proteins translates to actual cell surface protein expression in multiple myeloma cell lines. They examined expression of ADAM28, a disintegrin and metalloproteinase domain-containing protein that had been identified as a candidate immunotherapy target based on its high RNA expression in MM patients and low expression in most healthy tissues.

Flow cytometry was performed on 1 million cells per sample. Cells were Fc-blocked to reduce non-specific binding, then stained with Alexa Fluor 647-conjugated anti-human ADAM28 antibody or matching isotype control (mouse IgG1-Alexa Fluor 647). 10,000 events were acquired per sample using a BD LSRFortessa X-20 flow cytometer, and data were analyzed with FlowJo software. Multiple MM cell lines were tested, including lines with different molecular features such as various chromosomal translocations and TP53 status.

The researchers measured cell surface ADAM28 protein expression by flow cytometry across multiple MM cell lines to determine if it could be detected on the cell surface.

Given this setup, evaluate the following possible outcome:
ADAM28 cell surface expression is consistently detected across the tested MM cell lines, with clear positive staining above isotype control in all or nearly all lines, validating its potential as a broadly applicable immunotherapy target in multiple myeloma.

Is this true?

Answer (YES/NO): NO